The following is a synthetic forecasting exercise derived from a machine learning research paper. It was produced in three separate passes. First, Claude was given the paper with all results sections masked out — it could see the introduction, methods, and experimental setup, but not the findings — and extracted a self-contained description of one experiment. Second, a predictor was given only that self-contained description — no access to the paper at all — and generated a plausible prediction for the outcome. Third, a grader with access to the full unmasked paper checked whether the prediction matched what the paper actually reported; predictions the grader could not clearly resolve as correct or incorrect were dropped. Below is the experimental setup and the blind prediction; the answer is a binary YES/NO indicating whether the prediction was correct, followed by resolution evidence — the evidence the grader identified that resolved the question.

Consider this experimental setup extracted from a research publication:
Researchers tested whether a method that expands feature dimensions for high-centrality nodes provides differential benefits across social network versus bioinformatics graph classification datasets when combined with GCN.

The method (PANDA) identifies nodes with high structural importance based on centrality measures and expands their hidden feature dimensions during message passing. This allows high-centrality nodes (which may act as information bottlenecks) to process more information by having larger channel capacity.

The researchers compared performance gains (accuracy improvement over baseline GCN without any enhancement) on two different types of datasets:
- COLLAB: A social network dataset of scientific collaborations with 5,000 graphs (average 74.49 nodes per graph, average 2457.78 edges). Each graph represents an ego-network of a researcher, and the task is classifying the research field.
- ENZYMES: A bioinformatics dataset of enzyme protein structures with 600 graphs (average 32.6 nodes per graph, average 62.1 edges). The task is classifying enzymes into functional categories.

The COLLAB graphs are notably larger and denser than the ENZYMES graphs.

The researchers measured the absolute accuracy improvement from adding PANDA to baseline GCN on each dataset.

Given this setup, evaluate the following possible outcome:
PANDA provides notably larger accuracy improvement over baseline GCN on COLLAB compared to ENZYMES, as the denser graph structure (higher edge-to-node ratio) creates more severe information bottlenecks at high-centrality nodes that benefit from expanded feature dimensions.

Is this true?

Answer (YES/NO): YES